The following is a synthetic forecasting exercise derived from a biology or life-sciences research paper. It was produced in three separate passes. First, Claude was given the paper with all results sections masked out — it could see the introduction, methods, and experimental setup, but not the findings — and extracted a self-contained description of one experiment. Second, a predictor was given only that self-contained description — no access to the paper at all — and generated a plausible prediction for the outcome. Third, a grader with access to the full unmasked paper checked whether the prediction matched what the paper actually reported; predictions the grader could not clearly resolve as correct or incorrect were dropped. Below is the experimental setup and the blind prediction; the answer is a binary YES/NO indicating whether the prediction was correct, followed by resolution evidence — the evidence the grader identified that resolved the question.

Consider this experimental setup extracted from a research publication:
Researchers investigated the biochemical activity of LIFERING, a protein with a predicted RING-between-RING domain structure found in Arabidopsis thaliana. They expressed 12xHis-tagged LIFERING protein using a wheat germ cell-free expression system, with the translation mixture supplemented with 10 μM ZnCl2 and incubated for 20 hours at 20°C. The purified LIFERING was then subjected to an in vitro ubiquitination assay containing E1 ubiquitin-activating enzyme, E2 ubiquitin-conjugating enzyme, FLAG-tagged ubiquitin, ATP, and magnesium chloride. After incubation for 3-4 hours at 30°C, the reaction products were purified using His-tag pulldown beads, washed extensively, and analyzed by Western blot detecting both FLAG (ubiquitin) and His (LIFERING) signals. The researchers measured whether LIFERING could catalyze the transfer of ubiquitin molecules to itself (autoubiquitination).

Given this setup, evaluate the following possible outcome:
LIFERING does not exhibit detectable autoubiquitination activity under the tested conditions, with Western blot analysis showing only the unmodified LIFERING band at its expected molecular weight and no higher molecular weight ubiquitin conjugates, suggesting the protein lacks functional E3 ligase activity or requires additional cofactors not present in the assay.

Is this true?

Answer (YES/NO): NO